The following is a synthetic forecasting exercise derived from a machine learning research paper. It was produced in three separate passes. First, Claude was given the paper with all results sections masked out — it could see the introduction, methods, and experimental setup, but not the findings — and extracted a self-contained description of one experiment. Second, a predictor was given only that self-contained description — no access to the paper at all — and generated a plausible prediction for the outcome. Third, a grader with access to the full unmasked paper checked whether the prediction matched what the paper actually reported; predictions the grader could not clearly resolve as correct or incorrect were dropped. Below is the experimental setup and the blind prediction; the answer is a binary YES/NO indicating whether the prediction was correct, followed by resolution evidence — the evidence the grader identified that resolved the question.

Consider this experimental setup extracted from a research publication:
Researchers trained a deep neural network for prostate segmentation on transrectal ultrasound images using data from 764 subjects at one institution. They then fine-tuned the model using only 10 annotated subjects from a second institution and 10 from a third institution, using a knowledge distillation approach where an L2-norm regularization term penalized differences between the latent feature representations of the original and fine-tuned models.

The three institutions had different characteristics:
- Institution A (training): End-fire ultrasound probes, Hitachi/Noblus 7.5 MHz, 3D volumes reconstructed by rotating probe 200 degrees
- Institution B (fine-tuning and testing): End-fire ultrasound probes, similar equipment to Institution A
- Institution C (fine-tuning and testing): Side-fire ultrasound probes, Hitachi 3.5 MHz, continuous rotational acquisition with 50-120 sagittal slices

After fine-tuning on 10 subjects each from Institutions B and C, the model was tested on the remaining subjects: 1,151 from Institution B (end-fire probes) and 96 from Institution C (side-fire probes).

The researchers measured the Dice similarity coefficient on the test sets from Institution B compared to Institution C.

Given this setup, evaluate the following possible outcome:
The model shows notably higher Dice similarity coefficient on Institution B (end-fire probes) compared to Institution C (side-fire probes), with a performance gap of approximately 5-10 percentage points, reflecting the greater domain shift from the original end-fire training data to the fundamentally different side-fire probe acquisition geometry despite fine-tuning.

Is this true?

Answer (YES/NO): YES